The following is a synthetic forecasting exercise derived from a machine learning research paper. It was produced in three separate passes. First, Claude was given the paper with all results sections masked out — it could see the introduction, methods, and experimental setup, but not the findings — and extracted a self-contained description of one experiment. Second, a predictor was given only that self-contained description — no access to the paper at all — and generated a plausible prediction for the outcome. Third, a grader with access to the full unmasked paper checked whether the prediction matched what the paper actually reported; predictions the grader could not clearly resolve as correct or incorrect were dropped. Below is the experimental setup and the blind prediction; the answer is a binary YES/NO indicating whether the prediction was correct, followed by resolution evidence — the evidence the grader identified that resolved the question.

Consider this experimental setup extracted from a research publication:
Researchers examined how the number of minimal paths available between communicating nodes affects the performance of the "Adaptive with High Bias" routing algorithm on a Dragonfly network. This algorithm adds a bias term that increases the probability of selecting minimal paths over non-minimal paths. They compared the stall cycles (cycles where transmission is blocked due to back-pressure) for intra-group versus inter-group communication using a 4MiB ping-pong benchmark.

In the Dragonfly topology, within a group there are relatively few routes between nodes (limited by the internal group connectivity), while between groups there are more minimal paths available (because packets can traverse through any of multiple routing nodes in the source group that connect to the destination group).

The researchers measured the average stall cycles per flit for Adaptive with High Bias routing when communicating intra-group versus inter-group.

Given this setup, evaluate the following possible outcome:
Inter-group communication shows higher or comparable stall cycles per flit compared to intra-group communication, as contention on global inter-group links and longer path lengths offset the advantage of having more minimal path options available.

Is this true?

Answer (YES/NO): NO